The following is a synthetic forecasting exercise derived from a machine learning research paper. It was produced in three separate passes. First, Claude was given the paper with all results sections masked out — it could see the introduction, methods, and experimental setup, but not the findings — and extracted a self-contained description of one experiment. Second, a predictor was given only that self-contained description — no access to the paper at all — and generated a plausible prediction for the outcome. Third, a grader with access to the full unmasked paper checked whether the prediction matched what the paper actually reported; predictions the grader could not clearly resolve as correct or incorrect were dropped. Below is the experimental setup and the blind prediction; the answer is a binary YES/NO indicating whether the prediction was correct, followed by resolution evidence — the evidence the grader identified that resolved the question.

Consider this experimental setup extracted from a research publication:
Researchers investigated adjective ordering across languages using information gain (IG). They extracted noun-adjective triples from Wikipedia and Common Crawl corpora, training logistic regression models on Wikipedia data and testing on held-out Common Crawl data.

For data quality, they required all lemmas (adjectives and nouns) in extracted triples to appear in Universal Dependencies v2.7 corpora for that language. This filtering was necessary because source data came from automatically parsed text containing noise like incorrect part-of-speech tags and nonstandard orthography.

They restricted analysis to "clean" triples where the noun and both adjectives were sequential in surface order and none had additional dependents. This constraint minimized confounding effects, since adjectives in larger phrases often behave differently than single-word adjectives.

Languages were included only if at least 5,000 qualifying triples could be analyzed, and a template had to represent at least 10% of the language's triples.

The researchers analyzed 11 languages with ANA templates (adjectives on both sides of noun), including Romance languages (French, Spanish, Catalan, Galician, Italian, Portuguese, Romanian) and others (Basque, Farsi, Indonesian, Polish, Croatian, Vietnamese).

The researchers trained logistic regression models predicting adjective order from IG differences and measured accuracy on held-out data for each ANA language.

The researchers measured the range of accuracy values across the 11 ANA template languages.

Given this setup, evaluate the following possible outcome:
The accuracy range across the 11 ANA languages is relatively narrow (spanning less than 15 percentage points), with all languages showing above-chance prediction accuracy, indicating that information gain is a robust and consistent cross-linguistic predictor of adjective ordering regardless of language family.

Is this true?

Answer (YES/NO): NO